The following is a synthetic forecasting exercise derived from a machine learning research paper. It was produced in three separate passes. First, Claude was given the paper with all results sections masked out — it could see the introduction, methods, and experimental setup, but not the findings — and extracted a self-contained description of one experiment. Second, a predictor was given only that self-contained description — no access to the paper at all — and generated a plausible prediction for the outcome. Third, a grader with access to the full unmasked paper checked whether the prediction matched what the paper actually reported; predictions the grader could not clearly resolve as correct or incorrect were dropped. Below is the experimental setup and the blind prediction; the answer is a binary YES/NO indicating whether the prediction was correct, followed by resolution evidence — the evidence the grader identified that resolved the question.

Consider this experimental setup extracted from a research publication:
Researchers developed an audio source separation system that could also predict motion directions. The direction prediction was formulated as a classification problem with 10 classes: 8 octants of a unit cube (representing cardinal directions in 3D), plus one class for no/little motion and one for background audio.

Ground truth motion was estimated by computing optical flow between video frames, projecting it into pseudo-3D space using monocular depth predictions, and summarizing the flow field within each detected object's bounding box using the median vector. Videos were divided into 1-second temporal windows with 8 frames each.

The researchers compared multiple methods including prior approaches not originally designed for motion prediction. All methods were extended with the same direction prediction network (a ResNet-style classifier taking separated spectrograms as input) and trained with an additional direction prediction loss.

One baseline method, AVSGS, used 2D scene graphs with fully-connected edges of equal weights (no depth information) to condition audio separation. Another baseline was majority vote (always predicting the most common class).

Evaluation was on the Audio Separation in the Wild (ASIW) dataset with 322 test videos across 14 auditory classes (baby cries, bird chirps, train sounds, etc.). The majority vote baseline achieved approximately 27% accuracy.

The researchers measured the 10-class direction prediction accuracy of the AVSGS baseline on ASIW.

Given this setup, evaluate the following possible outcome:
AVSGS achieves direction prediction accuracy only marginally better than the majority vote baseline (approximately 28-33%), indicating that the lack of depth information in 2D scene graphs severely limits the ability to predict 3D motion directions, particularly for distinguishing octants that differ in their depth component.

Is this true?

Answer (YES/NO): NO